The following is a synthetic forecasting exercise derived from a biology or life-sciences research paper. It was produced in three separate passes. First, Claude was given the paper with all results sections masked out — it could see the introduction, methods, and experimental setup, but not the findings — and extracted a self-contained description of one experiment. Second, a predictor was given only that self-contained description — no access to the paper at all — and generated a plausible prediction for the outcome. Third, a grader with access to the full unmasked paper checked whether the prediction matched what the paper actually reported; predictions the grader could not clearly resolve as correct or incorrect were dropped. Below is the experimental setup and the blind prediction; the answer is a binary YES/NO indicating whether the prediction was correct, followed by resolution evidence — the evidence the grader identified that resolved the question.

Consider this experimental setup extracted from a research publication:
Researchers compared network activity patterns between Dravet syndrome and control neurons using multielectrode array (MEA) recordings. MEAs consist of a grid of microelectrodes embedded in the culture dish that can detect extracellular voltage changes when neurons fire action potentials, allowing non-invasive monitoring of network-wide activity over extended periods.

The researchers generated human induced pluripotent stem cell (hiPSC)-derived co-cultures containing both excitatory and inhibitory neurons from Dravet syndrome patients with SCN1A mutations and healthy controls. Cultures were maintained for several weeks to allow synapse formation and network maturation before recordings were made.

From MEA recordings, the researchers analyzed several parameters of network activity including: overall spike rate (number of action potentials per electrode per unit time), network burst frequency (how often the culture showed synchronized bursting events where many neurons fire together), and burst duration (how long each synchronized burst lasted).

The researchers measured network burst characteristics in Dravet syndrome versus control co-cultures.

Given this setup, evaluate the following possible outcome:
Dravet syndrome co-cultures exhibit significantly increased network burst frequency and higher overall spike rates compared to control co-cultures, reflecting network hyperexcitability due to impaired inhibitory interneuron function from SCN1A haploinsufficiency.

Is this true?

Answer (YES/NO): NO